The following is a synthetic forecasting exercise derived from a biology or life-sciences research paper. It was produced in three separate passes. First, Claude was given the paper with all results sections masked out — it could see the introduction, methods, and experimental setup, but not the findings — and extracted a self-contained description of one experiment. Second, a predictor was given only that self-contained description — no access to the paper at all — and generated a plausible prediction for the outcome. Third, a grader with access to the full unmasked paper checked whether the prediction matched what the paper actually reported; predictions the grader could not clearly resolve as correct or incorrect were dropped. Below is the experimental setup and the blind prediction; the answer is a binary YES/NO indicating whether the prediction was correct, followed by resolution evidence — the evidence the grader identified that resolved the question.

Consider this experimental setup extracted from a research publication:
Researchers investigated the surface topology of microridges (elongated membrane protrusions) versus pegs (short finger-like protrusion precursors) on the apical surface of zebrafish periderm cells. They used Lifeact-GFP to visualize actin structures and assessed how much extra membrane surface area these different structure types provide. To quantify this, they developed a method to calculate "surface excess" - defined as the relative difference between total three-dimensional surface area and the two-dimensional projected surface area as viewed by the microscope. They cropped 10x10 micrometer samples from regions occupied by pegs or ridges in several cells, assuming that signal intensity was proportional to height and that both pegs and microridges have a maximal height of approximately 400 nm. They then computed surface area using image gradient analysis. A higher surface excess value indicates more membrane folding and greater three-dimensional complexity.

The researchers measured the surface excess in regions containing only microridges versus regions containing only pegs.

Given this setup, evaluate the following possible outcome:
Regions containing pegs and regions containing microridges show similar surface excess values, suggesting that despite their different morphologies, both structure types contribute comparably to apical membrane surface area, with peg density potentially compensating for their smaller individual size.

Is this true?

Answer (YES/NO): NO